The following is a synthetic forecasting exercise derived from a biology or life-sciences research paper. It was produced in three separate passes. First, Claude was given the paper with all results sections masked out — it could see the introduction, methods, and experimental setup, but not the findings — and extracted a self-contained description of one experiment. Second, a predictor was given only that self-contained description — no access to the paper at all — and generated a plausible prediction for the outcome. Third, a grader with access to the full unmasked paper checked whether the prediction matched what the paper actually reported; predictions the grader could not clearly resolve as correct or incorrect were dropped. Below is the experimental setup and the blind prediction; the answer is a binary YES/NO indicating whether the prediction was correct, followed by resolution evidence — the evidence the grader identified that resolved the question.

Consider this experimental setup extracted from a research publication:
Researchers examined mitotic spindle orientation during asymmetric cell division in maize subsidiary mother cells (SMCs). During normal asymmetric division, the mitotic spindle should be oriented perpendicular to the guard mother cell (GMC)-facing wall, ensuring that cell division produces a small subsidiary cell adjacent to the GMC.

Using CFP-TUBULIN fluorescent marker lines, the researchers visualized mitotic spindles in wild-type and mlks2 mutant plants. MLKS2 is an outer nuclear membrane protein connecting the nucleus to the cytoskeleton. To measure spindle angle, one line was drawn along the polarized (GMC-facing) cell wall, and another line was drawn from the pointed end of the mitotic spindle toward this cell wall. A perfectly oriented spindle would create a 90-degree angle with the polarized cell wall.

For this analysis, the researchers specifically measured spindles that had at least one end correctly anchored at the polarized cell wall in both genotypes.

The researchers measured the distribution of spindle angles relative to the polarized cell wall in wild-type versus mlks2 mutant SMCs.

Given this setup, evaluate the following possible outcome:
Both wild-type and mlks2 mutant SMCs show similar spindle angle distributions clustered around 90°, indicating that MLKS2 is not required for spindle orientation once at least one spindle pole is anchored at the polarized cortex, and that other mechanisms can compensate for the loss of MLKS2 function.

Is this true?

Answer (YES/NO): NO